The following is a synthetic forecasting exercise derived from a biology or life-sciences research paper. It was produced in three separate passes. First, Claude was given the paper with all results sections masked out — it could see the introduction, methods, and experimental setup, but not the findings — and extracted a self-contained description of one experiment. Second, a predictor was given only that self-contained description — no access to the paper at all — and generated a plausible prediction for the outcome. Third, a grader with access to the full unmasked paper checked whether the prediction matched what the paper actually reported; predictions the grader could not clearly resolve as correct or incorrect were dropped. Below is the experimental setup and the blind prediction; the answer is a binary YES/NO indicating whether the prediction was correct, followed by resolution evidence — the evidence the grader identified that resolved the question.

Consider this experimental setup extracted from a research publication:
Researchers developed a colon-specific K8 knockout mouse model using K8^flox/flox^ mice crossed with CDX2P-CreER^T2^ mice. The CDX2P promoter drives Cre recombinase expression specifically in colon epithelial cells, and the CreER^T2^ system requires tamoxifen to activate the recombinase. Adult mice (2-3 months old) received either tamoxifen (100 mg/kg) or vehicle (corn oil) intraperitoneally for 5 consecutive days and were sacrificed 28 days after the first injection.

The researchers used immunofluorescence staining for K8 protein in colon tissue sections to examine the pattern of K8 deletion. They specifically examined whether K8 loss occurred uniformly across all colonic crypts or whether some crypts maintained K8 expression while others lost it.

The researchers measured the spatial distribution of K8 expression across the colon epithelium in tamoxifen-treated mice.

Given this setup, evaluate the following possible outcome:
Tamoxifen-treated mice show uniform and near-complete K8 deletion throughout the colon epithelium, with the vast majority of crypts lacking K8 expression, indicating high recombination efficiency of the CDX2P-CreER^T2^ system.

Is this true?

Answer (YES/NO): NO